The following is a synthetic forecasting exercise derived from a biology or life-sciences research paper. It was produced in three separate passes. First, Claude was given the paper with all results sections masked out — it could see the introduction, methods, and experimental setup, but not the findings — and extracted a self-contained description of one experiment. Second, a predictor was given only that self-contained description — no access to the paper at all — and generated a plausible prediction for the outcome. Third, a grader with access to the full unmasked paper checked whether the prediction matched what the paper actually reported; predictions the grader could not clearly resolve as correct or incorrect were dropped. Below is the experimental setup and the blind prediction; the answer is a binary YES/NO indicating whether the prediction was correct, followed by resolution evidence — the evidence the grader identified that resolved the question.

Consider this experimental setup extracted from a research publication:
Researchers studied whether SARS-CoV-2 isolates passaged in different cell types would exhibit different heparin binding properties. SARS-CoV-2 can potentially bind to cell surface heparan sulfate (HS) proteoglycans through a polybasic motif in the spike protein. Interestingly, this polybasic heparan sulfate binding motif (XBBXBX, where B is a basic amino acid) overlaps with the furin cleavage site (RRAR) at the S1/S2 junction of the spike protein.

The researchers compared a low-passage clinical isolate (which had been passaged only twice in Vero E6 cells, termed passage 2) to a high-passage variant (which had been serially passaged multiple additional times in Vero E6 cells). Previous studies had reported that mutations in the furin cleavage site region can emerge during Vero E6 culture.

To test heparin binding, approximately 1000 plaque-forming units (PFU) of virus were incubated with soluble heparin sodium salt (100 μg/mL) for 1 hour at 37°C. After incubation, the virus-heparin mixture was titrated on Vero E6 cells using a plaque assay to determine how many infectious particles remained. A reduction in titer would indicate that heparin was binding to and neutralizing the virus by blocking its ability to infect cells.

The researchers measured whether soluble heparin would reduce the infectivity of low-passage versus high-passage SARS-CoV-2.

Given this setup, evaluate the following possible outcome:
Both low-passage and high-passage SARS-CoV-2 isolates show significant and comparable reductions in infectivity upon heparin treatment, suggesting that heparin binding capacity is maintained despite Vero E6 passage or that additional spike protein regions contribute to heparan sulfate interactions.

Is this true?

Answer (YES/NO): NO